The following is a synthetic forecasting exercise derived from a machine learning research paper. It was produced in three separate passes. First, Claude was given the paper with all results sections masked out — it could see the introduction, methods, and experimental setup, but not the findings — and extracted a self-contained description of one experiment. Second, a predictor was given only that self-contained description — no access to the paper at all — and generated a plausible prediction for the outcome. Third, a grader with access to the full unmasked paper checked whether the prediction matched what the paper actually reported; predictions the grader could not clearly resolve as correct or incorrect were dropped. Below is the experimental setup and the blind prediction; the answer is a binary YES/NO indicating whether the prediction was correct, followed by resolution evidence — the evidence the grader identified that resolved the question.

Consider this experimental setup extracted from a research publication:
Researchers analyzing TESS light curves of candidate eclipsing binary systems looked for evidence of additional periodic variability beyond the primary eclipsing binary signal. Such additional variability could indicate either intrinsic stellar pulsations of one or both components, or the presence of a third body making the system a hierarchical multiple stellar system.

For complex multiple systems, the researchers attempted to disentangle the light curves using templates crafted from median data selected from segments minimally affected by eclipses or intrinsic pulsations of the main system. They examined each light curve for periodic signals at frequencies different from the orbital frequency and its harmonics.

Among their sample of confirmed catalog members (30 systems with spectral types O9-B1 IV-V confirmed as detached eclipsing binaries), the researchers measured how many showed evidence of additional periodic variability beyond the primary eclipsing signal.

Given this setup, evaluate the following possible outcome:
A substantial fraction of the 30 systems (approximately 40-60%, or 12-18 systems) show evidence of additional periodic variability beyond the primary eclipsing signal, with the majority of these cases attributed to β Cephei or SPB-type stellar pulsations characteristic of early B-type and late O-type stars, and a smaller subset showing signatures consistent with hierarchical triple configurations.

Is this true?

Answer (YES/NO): NO